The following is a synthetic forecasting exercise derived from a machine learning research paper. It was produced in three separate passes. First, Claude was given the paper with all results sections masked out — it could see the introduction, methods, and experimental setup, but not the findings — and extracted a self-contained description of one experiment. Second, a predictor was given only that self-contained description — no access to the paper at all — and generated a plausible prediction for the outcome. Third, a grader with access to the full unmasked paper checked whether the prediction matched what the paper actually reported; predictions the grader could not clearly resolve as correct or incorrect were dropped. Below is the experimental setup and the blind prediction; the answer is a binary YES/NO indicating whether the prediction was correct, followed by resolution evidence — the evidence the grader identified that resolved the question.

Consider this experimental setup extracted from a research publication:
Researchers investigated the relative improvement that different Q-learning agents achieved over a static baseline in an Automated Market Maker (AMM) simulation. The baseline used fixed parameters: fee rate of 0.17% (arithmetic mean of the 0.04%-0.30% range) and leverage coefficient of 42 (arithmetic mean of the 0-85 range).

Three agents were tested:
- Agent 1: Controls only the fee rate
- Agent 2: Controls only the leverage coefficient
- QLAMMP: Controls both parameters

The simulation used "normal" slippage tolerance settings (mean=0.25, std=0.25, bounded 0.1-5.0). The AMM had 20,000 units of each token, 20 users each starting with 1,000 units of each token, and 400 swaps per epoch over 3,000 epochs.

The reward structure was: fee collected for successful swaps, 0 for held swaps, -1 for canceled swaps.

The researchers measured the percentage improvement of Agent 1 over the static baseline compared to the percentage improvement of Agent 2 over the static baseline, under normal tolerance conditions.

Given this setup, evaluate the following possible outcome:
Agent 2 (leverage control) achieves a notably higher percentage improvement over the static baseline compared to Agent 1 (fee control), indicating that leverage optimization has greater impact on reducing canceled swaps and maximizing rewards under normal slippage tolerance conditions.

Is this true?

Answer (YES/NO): YES